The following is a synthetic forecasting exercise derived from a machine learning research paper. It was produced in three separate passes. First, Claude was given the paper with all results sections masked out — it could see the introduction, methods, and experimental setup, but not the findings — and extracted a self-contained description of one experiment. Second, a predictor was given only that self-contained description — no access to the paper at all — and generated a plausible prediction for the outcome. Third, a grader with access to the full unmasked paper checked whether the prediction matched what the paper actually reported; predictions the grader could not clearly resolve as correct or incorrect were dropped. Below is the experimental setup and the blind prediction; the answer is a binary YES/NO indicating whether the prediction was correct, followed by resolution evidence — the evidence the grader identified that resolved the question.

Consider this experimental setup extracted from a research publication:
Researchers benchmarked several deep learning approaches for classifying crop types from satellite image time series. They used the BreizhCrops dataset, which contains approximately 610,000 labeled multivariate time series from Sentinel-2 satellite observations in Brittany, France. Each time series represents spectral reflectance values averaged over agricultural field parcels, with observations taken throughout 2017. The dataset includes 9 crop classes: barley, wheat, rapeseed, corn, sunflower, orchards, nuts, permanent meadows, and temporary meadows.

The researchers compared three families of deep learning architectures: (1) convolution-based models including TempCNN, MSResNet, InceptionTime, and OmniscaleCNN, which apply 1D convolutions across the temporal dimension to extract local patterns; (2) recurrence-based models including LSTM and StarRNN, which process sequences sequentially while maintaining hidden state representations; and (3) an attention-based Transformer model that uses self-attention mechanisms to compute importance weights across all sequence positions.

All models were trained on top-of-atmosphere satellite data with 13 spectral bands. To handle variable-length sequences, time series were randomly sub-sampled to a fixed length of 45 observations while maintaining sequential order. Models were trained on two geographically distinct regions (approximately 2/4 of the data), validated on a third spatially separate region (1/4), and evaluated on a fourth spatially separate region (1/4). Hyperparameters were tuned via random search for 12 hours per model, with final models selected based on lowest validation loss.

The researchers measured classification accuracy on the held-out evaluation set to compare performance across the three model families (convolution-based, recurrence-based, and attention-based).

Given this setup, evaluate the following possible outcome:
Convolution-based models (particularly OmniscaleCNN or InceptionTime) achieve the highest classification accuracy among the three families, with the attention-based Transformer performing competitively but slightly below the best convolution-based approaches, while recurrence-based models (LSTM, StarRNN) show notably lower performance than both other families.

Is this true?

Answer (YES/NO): NO